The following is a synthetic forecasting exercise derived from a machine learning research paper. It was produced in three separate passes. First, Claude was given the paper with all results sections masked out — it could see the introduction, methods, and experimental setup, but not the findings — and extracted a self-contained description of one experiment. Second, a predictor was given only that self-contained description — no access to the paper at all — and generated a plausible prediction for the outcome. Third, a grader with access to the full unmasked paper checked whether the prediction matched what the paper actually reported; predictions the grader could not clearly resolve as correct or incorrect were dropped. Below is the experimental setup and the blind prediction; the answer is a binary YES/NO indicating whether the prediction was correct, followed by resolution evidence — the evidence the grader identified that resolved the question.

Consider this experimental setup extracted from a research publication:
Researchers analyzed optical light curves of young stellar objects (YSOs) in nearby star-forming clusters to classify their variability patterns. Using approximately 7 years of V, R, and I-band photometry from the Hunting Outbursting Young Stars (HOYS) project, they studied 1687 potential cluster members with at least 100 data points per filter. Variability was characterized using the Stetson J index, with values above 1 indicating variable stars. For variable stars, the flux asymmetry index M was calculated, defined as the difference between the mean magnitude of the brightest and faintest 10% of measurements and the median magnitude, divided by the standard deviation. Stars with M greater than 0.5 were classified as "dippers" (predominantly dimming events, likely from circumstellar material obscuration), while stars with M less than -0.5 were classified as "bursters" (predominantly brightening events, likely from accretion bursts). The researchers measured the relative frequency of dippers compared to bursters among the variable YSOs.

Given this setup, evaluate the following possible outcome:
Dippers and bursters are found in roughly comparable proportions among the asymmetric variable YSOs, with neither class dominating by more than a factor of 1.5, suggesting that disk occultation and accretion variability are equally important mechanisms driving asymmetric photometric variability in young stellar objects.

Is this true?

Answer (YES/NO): NO